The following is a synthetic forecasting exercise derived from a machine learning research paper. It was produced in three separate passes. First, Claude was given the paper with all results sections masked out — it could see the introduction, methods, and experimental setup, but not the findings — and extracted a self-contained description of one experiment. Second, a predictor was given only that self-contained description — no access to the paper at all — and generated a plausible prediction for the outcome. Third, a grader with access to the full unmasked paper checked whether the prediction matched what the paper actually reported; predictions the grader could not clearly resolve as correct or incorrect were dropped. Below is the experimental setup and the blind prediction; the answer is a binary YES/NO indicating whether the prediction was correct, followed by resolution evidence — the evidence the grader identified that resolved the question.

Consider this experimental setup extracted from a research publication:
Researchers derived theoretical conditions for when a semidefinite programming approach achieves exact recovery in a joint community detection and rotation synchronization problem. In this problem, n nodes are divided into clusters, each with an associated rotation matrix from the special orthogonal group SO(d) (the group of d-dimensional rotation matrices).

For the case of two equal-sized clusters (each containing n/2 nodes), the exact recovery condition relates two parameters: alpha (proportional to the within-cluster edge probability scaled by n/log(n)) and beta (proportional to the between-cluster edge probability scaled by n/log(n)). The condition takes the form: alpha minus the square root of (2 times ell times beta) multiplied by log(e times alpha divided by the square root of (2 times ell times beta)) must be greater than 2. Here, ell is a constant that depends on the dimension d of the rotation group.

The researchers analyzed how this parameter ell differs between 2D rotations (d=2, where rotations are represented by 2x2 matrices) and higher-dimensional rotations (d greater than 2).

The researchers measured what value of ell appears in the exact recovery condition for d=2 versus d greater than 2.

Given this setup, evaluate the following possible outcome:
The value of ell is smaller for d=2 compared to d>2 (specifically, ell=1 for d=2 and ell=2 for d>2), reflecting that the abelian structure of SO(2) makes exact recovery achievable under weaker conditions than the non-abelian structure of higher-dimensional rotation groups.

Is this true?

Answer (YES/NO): YES